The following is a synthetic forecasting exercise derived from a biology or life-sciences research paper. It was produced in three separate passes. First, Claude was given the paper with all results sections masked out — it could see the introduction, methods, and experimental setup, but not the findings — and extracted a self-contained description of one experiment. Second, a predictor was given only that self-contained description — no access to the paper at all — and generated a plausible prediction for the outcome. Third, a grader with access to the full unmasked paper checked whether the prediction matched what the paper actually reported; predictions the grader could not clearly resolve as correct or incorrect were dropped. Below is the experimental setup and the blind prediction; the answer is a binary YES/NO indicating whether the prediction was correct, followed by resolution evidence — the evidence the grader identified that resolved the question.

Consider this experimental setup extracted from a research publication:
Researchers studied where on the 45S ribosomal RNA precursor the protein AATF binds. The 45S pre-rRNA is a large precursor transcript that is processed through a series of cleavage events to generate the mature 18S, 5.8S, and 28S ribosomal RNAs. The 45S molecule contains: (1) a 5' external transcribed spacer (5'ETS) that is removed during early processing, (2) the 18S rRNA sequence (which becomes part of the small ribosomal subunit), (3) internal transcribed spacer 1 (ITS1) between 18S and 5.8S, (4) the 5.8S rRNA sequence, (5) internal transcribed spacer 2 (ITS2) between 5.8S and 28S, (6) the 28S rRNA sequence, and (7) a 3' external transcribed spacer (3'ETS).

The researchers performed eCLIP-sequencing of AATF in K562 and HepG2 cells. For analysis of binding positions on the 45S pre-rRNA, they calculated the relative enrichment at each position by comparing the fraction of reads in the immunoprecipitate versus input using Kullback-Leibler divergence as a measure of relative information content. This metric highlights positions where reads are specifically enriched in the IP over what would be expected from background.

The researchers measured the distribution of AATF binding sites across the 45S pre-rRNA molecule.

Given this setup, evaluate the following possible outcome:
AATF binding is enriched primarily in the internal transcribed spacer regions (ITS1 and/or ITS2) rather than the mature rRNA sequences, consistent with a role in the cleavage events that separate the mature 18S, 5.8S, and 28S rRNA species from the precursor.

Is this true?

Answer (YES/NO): NO